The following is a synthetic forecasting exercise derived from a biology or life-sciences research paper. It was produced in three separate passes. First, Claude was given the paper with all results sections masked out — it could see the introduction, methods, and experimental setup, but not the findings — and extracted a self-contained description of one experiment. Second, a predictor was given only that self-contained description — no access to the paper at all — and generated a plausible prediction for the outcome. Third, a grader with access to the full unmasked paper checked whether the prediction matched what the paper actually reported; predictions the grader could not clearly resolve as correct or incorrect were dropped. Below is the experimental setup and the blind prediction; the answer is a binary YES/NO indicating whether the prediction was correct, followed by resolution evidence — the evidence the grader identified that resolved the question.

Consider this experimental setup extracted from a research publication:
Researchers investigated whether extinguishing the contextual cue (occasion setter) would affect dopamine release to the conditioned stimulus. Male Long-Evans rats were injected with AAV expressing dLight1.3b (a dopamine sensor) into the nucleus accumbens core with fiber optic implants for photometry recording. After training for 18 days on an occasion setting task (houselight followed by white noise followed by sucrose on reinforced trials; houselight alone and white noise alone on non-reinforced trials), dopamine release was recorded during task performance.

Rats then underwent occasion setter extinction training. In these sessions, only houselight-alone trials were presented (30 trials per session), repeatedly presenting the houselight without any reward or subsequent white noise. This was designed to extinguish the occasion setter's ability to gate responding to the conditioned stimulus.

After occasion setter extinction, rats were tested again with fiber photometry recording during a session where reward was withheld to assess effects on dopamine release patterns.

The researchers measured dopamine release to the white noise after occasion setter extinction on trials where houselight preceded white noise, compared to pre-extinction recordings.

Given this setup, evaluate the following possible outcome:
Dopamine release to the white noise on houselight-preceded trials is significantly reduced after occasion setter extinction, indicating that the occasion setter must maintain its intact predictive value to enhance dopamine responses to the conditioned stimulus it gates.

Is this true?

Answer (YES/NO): NO